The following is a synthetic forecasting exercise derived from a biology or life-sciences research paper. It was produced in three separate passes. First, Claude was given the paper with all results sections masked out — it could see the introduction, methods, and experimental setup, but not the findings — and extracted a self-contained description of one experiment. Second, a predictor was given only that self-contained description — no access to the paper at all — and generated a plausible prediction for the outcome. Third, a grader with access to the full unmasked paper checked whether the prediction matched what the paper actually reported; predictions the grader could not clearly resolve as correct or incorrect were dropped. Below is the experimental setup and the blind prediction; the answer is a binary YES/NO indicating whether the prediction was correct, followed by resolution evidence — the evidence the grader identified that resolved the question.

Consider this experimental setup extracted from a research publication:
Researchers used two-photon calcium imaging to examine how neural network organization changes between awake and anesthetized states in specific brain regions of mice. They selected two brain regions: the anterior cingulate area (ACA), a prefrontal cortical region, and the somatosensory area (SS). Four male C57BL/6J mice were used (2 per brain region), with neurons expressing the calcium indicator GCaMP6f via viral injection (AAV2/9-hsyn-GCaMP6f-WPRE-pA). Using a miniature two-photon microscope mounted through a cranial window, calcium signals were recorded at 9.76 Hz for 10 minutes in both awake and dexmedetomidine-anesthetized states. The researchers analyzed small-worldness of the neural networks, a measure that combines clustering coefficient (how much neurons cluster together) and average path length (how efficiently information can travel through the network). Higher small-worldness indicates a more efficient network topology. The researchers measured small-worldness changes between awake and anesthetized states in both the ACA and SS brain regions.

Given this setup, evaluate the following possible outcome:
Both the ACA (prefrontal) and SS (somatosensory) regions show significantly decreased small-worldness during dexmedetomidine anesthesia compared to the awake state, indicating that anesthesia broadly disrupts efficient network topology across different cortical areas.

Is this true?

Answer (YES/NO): NO